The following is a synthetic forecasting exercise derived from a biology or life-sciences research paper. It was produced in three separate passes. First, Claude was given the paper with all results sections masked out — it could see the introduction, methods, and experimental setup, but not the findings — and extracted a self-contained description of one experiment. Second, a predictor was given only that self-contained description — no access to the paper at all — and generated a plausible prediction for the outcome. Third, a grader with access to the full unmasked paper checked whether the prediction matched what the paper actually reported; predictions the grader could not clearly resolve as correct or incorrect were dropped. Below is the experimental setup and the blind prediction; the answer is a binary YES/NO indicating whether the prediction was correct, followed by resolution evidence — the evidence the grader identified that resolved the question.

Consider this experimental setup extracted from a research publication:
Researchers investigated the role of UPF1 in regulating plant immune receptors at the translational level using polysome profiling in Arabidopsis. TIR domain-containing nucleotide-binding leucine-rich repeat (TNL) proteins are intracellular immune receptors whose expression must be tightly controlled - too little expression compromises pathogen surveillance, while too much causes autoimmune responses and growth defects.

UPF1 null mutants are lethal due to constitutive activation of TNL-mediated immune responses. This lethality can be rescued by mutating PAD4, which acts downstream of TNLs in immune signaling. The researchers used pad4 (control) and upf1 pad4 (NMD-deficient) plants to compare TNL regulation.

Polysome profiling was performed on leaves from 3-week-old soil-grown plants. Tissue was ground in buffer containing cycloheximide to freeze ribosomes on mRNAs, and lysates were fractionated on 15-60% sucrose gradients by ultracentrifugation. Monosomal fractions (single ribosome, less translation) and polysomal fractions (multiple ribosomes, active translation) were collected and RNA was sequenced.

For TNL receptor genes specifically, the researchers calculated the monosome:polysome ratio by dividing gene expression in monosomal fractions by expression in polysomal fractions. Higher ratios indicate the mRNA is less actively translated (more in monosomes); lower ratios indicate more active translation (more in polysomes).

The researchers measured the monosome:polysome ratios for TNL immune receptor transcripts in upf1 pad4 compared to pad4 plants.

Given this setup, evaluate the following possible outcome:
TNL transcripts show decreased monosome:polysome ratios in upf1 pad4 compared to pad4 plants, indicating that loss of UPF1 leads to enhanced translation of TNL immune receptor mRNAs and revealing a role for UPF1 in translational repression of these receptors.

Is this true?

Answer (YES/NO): YES